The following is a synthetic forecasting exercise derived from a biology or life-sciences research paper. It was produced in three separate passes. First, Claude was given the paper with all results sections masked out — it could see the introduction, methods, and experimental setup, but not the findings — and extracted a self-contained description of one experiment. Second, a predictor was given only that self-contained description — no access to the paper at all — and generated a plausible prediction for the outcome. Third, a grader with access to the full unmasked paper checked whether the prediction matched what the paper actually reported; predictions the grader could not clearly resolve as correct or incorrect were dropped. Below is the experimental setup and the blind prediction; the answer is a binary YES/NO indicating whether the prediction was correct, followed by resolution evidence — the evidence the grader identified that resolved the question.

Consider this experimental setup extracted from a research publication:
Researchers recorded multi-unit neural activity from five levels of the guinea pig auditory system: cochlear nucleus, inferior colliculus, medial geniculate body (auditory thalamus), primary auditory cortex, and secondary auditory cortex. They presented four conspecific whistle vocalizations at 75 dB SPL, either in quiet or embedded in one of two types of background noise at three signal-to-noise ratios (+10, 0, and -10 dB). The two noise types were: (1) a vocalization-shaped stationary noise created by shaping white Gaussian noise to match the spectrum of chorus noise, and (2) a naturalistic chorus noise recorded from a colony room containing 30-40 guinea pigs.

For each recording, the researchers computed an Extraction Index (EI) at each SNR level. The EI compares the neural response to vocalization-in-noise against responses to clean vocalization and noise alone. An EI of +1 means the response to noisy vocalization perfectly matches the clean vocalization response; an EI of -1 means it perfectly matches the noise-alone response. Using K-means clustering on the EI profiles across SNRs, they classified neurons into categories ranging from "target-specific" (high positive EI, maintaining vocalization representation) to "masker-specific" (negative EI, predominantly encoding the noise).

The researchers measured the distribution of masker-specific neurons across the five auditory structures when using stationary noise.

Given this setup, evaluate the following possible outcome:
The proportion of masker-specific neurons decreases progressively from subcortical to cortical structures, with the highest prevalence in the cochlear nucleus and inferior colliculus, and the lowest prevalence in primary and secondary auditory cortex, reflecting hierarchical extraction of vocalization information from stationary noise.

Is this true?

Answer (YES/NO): NO